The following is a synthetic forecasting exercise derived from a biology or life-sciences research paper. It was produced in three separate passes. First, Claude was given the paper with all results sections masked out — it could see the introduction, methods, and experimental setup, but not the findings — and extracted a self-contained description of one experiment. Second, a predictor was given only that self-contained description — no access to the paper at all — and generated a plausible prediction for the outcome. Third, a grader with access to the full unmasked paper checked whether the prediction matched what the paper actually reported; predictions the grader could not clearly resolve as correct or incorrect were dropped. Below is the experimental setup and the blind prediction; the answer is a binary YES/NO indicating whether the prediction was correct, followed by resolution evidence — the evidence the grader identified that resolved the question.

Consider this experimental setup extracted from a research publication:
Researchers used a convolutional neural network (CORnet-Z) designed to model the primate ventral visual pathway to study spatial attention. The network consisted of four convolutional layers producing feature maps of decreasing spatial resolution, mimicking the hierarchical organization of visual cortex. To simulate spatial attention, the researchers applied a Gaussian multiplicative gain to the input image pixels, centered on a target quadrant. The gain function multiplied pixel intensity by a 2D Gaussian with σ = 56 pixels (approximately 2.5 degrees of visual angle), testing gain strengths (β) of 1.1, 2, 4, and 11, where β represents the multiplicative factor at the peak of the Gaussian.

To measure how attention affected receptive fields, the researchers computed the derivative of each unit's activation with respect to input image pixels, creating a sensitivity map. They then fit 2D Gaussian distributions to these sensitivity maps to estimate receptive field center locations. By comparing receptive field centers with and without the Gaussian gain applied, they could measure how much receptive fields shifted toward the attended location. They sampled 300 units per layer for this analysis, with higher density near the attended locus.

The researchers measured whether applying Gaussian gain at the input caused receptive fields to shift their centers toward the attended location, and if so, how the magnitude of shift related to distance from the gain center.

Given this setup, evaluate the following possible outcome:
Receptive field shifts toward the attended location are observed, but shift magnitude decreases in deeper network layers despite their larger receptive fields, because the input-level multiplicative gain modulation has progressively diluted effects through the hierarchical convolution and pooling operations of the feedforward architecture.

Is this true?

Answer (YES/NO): NO